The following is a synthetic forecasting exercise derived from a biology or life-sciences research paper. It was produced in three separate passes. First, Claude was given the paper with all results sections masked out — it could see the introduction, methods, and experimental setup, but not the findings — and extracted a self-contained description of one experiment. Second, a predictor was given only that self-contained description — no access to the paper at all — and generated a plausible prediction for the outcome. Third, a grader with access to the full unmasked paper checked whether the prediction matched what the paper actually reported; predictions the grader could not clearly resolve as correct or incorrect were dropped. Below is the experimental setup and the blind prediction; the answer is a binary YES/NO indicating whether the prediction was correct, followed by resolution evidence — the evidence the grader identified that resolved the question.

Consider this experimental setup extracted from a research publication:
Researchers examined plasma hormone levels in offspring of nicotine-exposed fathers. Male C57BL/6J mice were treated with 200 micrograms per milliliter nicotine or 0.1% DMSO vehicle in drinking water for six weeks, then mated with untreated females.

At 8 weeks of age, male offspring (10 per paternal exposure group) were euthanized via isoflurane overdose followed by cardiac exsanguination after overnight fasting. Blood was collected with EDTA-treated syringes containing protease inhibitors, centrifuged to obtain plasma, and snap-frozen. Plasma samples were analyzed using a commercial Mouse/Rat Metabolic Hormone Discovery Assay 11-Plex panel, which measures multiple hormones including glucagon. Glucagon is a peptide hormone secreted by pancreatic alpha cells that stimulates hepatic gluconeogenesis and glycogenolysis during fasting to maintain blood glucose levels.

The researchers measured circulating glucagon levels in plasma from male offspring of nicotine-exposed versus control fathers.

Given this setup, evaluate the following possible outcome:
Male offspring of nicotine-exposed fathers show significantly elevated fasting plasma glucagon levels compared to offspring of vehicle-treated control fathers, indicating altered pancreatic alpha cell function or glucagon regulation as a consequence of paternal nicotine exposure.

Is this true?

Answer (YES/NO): NO